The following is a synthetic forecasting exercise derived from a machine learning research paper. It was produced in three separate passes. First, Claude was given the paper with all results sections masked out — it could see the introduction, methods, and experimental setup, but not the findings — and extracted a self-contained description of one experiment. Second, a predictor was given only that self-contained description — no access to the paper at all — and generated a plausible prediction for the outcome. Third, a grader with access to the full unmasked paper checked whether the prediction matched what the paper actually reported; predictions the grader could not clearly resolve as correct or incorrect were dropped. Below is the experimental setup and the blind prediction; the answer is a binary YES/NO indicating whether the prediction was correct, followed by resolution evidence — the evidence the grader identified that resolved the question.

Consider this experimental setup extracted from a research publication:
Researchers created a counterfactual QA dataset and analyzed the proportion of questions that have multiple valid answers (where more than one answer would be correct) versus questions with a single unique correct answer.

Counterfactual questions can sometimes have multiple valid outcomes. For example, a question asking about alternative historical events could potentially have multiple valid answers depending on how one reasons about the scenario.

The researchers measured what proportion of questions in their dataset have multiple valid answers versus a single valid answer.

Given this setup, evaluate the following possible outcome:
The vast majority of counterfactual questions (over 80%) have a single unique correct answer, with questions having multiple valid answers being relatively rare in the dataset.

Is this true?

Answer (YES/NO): YES